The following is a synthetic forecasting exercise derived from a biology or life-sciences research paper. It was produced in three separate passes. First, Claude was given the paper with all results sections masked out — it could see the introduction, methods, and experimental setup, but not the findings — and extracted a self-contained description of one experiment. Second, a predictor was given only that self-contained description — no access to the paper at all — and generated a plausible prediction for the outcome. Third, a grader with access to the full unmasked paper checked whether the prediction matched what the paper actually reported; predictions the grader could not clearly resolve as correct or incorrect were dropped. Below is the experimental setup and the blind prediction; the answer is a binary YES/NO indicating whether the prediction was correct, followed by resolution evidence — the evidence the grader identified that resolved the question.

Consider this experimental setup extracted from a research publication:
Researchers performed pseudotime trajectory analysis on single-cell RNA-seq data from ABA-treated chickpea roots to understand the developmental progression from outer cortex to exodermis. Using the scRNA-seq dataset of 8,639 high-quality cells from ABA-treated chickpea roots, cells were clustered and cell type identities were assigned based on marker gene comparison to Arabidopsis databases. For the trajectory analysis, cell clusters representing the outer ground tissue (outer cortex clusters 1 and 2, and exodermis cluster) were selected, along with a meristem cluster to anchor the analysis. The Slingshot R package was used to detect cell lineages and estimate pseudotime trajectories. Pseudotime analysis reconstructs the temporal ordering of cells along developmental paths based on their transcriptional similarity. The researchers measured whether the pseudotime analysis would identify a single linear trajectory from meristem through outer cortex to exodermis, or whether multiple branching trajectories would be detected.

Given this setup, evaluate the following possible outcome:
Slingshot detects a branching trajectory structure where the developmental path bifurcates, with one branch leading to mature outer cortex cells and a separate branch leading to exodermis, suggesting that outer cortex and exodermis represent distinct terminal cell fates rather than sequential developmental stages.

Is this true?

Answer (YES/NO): YES